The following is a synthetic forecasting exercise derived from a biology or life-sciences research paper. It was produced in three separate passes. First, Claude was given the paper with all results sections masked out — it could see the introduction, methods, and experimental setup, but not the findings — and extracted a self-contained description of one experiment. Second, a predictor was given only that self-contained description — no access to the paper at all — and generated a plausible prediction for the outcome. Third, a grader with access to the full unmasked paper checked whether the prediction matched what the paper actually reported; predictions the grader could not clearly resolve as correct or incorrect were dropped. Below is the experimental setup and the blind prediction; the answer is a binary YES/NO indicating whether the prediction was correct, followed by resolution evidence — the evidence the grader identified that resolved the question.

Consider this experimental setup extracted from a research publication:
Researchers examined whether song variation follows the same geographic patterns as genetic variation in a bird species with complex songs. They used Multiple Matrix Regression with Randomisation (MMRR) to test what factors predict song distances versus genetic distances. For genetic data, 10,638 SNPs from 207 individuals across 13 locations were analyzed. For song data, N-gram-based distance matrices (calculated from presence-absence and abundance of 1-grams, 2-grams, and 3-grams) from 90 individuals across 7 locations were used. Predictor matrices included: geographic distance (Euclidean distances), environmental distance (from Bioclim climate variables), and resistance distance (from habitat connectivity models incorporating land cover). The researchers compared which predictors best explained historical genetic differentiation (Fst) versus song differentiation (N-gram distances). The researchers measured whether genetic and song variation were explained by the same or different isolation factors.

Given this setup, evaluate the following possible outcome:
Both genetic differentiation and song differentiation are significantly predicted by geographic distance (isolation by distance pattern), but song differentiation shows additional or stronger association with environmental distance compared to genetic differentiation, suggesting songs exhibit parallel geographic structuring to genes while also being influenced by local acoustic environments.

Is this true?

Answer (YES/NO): NO